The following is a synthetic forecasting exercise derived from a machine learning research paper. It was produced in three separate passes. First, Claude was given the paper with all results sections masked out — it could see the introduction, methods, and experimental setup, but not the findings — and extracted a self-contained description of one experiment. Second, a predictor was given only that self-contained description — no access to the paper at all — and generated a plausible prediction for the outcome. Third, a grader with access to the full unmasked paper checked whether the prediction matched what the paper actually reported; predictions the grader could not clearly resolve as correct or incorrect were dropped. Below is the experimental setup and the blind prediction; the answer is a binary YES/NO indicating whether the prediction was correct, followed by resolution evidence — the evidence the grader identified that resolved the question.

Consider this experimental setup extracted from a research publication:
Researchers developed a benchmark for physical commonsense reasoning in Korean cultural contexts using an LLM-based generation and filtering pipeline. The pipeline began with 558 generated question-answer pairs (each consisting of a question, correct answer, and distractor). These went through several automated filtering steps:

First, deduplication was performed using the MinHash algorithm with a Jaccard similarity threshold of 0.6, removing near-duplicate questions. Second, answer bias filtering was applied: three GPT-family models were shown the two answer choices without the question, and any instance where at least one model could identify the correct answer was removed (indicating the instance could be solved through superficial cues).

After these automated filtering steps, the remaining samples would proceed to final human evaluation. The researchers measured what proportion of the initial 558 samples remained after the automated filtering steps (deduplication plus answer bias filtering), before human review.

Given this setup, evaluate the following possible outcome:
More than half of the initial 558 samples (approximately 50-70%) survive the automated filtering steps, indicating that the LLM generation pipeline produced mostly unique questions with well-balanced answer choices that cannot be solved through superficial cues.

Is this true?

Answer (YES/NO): YES